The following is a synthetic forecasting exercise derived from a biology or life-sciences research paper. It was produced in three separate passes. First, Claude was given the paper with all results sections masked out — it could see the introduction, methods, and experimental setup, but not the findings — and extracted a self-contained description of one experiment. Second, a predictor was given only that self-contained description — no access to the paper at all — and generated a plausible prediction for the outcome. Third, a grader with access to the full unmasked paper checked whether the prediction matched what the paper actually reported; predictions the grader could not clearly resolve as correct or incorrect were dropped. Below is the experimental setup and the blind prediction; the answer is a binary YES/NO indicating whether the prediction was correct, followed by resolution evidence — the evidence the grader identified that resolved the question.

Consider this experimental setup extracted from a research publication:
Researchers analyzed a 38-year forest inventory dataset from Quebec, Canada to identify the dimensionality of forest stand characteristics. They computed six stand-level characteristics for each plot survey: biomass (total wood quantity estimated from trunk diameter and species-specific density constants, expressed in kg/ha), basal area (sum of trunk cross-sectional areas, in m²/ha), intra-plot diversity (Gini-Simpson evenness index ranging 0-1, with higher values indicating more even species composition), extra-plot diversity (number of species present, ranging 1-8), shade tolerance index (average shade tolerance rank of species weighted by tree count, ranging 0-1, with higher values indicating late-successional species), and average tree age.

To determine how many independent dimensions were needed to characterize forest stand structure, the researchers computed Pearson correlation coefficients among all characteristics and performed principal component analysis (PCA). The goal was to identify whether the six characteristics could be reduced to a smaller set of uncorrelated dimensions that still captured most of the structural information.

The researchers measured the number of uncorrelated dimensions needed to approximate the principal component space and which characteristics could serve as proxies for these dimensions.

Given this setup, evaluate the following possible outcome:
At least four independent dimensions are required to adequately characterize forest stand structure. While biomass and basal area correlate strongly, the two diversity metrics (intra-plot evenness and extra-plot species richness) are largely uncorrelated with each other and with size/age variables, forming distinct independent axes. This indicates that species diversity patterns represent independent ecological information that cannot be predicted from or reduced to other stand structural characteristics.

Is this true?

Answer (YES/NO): NO